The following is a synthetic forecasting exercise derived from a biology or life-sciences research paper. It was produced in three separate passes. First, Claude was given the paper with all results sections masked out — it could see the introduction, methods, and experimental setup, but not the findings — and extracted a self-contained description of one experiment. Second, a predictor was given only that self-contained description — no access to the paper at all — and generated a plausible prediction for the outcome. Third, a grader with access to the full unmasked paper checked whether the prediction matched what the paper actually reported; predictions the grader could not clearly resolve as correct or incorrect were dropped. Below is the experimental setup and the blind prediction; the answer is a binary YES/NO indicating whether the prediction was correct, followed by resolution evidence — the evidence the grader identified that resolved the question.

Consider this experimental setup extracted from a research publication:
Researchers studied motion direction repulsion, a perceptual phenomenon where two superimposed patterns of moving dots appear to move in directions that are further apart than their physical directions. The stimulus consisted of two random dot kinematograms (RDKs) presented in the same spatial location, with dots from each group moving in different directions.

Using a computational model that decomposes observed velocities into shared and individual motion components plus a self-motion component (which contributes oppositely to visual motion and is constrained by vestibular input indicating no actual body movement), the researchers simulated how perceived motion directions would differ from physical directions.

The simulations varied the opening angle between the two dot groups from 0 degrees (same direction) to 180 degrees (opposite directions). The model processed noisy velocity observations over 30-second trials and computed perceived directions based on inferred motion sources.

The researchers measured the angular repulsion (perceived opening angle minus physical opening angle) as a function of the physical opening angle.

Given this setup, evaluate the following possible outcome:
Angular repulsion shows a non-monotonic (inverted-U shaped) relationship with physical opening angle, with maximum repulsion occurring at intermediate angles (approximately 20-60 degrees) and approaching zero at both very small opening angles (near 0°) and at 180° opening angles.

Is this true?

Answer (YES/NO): NO